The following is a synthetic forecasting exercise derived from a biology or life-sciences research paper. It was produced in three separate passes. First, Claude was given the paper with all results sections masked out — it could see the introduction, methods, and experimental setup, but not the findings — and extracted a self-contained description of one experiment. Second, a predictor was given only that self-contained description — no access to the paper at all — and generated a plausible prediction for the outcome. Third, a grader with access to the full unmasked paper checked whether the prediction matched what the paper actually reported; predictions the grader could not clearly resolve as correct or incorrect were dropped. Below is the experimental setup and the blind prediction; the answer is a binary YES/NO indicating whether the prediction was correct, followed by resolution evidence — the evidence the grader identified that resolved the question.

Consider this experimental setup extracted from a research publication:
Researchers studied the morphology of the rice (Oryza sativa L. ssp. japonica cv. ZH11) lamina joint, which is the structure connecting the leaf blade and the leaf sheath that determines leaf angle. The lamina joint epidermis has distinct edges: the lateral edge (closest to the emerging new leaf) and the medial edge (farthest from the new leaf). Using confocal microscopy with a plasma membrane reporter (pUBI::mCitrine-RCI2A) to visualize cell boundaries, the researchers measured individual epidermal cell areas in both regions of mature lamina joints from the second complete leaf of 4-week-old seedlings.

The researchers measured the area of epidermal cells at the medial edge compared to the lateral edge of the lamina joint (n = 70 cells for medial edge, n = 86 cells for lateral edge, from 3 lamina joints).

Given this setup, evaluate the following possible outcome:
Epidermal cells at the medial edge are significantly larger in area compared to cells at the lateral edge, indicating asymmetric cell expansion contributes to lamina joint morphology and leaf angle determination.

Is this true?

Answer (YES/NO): NO